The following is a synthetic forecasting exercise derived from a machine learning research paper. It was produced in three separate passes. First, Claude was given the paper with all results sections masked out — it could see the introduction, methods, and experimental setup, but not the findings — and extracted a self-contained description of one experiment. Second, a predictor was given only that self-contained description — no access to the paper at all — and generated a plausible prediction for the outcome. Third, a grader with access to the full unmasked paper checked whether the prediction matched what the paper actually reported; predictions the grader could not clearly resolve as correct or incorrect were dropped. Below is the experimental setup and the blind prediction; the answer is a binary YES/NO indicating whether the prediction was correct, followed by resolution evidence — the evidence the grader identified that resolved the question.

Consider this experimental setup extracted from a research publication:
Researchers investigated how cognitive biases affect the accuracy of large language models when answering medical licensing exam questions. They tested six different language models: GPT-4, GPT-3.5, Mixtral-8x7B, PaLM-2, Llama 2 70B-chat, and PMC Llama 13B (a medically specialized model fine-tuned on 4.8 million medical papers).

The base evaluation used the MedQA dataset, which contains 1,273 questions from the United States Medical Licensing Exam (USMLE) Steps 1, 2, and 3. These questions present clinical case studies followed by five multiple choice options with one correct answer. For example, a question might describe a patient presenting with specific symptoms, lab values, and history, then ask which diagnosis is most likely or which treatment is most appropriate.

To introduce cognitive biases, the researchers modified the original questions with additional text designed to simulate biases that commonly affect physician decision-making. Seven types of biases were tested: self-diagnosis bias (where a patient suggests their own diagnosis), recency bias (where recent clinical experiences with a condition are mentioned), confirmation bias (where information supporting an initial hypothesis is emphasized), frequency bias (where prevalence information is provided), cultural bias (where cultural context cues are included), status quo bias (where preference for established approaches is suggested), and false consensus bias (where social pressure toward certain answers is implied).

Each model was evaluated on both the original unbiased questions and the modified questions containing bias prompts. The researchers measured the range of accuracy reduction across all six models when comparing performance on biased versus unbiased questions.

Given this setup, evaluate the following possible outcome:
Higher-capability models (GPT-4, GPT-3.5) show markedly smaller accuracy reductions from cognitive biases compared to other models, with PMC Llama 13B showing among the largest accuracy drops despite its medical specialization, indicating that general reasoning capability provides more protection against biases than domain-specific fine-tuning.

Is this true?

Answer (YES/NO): NO